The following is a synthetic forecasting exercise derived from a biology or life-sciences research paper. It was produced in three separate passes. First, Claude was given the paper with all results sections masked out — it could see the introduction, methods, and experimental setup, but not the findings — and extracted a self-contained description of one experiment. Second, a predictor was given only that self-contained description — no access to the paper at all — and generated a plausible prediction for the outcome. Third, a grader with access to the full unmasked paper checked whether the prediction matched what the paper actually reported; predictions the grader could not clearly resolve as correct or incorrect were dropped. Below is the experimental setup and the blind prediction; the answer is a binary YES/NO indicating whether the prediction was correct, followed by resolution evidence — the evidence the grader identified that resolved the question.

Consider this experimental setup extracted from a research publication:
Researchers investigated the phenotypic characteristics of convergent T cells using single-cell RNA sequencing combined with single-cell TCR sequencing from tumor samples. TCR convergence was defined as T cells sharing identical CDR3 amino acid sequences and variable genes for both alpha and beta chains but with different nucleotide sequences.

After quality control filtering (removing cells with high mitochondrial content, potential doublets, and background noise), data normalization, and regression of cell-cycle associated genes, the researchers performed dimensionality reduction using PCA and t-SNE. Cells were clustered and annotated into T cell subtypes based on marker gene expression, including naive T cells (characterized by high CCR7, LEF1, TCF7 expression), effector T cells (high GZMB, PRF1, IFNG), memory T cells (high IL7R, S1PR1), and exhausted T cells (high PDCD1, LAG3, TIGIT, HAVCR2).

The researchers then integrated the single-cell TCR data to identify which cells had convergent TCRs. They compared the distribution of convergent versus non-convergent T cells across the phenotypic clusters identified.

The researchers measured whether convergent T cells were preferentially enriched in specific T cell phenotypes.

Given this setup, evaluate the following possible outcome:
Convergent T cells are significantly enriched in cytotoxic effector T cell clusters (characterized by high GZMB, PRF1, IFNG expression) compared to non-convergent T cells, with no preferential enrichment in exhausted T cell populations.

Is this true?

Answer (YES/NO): NO